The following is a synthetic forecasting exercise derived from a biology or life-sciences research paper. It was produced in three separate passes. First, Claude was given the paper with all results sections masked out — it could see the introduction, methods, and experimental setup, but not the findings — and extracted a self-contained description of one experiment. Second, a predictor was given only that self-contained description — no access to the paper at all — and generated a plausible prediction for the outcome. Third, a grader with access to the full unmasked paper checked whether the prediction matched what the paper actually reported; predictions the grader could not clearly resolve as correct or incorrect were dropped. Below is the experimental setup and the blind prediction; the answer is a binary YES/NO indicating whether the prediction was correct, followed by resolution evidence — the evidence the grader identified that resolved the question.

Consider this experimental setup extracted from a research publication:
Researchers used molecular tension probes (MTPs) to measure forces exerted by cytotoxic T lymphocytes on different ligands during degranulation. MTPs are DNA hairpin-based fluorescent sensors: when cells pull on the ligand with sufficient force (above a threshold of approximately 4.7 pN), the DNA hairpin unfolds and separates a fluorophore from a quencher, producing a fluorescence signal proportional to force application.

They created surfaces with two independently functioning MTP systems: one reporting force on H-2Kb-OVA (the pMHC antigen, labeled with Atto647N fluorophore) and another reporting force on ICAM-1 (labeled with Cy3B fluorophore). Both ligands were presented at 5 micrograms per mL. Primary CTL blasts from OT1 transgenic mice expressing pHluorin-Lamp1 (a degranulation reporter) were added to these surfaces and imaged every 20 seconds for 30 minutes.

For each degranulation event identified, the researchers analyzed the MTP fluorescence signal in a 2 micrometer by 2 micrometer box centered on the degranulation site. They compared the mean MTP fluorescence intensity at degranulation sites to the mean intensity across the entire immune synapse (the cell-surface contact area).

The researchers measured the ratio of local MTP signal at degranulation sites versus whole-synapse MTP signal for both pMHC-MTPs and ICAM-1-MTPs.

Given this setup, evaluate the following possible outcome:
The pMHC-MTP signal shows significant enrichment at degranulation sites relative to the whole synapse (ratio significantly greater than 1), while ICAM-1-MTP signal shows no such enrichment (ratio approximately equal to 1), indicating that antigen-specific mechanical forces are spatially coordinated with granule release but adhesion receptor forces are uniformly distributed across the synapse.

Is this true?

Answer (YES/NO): NO